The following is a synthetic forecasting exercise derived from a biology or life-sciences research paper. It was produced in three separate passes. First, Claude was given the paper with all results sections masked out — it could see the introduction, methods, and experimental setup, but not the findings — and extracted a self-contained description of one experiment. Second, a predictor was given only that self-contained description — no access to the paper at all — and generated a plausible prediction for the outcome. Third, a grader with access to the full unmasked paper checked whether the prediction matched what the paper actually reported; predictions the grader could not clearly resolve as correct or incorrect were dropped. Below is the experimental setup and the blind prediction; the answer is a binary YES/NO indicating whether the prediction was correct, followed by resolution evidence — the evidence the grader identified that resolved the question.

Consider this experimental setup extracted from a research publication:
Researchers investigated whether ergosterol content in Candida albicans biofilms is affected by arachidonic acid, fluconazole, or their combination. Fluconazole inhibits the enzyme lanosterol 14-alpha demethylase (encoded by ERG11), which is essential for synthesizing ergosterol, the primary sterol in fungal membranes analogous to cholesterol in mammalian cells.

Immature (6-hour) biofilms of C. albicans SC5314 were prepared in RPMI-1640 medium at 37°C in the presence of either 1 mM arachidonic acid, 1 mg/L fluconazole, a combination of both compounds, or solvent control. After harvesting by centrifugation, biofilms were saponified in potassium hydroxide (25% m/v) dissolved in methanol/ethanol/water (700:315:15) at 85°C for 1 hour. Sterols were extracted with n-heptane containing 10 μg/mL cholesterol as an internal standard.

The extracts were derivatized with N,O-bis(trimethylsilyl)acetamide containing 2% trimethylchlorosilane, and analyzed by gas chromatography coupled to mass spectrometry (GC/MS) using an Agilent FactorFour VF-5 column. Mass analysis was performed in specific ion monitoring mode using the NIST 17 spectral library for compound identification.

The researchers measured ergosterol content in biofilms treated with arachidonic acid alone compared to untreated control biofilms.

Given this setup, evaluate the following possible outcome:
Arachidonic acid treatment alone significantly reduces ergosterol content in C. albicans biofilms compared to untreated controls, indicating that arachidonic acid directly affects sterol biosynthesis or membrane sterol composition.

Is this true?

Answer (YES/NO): NO